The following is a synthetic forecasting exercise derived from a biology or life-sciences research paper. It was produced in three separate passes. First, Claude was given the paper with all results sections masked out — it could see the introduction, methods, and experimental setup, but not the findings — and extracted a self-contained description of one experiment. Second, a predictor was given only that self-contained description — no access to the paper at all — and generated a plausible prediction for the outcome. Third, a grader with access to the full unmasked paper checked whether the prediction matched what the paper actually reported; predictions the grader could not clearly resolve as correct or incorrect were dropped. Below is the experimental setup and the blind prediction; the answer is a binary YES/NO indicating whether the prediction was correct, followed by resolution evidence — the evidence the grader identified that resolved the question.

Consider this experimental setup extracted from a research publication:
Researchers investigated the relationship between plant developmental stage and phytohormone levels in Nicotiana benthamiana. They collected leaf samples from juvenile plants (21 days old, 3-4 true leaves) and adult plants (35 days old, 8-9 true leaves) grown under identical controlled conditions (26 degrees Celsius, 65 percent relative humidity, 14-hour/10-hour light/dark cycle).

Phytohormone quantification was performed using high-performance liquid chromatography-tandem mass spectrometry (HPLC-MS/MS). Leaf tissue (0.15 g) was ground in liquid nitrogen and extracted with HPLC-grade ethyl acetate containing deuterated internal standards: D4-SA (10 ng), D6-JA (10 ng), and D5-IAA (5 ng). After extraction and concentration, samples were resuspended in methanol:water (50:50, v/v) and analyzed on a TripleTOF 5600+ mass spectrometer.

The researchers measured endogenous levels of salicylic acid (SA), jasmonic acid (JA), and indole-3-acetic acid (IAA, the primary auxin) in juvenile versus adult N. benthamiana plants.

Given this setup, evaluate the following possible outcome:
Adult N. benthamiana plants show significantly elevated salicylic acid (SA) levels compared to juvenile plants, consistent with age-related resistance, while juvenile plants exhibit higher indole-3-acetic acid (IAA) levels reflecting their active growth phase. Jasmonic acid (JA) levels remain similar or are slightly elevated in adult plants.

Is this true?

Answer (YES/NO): YES